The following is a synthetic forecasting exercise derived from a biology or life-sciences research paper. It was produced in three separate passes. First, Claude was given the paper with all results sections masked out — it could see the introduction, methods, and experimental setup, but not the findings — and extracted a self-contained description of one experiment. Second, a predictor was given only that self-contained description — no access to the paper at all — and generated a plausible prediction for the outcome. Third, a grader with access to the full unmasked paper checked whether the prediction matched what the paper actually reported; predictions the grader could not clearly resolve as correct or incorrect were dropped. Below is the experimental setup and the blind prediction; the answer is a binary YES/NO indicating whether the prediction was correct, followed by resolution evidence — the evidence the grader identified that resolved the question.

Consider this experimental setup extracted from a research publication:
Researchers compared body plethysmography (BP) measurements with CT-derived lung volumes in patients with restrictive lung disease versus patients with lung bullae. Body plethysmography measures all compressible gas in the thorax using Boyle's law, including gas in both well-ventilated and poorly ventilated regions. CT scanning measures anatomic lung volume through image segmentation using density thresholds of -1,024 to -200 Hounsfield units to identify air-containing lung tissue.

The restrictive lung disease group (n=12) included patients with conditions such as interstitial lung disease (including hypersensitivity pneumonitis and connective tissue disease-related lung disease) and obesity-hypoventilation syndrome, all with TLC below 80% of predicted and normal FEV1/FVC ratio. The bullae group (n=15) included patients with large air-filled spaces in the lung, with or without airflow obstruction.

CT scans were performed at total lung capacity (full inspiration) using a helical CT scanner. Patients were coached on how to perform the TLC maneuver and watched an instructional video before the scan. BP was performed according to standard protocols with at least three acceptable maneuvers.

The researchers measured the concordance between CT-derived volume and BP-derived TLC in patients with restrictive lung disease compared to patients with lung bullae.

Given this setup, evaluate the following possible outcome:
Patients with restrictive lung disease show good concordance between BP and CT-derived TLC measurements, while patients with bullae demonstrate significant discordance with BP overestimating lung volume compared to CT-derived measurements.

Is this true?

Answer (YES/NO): NO